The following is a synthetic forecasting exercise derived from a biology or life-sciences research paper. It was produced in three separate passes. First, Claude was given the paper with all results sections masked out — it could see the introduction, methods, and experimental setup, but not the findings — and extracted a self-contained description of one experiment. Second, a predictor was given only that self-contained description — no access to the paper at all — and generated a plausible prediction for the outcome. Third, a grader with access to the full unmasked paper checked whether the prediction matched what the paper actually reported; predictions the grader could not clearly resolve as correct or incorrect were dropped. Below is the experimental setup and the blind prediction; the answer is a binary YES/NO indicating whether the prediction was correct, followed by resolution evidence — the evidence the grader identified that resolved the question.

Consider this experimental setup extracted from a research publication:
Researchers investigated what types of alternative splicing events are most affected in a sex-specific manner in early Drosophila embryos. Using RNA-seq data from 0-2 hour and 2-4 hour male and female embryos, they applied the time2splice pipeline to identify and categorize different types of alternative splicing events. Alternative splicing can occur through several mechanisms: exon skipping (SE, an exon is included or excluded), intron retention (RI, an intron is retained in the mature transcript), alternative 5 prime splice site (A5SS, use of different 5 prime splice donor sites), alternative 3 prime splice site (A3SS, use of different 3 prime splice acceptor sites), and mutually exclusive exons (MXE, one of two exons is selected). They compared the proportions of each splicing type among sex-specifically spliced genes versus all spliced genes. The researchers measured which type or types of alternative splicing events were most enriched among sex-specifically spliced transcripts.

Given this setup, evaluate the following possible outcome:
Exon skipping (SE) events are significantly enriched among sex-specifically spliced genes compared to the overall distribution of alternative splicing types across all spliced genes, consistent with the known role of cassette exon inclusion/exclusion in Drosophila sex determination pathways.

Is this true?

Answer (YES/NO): NO